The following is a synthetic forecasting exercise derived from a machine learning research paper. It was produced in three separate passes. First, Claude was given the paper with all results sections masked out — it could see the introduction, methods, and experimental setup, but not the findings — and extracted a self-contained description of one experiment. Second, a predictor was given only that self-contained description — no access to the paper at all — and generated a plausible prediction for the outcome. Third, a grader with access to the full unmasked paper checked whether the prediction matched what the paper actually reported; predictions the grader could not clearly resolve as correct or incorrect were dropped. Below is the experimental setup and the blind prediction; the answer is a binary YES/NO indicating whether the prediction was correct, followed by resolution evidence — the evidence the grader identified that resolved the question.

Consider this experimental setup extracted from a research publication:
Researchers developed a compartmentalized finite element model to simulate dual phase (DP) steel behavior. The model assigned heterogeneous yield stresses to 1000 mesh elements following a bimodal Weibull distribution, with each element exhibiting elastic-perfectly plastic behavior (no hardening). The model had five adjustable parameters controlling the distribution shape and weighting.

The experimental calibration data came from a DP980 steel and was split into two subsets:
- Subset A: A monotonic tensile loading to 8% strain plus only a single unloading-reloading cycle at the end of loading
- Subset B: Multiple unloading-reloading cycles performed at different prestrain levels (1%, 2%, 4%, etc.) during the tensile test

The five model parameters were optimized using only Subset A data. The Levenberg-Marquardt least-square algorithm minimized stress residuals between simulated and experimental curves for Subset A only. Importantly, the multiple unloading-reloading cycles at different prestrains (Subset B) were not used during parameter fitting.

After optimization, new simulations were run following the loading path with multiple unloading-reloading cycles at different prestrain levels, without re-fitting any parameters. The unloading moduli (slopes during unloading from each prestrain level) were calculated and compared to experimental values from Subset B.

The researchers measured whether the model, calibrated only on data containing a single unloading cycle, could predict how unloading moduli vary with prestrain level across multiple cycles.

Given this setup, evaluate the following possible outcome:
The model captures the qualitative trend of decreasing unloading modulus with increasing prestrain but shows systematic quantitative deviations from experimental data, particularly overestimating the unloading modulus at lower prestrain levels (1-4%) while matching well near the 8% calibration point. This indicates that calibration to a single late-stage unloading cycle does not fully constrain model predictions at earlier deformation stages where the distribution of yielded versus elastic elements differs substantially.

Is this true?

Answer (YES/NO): NO